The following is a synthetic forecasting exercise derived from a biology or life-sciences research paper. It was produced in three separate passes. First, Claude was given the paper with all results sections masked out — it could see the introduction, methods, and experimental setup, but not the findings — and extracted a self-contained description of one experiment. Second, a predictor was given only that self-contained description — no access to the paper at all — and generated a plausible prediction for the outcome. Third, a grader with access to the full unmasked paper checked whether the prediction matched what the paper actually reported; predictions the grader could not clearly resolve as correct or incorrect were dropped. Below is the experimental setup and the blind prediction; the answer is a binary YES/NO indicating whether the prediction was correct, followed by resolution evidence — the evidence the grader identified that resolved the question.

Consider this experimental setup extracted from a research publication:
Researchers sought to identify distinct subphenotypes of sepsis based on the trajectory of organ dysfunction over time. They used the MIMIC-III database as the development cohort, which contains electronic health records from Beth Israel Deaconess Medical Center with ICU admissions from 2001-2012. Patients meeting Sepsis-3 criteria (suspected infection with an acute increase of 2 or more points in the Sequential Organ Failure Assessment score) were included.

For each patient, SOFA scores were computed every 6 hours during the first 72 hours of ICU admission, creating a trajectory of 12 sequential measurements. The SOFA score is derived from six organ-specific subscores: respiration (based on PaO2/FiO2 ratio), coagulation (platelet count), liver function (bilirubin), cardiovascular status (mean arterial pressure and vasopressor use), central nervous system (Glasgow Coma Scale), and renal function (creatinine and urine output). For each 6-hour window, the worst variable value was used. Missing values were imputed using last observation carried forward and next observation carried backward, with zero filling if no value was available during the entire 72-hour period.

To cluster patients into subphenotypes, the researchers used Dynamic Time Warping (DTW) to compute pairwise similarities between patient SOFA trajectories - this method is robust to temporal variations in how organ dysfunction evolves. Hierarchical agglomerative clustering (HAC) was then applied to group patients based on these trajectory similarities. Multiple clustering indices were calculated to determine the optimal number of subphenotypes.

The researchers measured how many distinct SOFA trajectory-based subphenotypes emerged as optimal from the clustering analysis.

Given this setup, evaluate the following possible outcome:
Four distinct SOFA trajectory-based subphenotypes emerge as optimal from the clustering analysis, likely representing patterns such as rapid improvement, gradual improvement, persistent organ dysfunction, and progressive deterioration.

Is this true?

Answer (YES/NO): YES